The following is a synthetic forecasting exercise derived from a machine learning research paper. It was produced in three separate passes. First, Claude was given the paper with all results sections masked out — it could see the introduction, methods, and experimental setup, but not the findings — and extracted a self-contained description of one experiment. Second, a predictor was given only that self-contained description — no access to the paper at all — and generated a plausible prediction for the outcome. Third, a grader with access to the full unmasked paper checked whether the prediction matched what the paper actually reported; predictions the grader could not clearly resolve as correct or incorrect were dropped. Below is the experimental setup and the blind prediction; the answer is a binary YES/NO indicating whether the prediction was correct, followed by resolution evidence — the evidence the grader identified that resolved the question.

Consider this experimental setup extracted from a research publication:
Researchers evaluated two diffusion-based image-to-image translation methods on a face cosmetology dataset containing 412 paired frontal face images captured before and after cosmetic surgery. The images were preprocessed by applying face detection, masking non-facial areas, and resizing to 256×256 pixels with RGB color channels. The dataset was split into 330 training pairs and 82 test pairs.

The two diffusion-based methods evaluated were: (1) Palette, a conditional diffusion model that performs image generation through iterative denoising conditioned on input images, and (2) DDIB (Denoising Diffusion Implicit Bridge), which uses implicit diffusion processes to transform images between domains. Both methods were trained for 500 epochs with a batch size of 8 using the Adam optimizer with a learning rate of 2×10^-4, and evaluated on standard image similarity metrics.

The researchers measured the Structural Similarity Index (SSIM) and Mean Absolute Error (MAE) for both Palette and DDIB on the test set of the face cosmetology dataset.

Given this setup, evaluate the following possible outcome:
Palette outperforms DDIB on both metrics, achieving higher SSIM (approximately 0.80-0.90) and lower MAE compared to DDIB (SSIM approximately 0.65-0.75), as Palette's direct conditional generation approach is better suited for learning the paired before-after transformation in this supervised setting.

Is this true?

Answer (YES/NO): NO